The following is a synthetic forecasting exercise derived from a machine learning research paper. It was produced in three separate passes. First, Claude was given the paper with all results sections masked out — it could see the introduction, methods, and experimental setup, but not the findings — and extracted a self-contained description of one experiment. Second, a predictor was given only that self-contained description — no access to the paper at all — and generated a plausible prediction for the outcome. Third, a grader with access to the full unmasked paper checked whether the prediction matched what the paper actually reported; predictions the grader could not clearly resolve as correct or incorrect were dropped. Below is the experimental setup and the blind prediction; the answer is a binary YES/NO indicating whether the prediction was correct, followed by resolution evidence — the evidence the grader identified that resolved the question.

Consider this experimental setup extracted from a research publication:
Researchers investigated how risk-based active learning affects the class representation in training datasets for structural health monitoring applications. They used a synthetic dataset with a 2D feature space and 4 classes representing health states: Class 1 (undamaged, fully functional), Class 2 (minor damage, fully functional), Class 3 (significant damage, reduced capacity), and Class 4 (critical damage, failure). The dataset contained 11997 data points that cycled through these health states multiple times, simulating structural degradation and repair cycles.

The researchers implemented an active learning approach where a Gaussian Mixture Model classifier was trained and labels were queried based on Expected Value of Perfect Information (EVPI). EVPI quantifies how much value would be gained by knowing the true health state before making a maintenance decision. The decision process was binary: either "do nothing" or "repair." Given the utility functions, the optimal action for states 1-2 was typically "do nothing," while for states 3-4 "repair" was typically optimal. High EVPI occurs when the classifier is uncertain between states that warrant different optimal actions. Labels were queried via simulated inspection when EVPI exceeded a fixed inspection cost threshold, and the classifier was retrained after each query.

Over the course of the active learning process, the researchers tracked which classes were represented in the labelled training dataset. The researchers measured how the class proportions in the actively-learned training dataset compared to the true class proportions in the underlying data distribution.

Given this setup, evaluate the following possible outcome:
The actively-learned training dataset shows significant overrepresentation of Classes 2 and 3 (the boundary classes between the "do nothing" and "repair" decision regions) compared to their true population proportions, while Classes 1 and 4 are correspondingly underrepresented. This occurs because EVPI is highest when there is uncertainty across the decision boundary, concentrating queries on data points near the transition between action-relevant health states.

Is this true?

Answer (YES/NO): NO